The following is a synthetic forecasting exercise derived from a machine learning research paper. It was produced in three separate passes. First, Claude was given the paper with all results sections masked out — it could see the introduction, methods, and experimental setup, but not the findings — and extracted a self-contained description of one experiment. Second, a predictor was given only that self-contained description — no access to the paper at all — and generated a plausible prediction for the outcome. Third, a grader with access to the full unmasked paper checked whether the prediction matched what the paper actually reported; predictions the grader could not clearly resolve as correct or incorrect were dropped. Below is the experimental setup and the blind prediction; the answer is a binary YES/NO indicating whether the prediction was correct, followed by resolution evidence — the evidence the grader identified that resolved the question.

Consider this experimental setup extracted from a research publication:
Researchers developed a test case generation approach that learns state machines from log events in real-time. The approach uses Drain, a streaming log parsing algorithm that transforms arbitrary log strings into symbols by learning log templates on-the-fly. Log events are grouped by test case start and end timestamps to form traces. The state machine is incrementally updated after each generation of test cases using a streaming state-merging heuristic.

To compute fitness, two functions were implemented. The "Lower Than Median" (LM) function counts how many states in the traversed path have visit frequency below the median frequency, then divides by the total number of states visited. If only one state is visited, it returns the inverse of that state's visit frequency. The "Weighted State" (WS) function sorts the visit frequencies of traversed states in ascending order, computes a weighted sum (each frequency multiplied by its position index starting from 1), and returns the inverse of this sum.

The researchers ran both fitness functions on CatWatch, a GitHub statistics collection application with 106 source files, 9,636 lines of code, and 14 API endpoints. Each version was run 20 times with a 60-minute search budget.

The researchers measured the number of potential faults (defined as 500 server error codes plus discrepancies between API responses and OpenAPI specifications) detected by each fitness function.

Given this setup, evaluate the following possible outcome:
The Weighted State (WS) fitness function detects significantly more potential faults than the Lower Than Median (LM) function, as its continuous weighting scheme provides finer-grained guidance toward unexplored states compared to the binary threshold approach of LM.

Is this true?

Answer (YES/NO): NO